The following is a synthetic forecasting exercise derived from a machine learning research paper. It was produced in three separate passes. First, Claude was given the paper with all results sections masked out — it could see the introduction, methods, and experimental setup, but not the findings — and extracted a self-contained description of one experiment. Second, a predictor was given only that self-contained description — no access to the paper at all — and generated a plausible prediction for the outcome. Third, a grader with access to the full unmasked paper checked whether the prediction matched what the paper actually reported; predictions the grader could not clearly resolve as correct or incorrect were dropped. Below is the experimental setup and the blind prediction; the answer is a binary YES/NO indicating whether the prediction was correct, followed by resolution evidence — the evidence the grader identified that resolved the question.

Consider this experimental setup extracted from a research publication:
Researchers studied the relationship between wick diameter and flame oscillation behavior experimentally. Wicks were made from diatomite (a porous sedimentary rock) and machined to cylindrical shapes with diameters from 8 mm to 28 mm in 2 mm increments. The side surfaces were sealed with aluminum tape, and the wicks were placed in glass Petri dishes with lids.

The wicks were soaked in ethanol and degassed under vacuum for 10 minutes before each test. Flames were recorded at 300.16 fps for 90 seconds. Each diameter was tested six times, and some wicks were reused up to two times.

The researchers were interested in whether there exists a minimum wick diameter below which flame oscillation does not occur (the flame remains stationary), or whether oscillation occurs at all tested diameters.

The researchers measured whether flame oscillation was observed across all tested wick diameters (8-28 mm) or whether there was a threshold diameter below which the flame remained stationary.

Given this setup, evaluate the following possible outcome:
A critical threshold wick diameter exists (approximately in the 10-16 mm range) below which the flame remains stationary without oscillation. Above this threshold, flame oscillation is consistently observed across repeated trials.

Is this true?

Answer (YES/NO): NO